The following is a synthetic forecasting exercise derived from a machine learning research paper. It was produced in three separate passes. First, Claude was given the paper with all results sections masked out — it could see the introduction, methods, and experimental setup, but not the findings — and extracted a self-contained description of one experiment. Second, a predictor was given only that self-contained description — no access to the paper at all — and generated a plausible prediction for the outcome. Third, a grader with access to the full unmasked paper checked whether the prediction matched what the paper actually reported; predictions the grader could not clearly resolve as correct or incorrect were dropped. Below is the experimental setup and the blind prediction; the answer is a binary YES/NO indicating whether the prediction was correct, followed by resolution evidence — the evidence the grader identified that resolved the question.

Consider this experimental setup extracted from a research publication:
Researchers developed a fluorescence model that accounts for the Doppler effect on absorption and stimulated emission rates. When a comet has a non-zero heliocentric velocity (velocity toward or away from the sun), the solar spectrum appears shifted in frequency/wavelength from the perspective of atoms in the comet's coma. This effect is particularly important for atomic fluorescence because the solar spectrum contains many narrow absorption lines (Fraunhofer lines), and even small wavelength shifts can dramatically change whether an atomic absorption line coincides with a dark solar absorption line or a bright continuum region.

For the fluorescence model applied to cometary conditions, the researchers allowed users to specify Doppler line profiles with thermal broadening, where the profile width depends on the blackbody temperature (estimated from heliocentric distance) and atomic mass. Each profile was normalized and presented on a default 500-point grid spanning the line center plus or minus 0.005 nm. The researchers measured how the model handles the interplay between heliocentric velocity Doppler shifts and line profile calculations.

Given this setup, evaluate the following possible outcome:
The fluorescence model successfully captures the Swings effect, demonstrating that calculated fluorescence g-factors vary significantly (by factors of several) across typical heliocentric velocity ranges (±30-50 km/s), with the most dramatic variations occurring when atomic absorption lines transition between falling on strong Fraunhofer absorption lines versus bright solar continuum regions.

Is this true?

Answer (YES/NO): YES